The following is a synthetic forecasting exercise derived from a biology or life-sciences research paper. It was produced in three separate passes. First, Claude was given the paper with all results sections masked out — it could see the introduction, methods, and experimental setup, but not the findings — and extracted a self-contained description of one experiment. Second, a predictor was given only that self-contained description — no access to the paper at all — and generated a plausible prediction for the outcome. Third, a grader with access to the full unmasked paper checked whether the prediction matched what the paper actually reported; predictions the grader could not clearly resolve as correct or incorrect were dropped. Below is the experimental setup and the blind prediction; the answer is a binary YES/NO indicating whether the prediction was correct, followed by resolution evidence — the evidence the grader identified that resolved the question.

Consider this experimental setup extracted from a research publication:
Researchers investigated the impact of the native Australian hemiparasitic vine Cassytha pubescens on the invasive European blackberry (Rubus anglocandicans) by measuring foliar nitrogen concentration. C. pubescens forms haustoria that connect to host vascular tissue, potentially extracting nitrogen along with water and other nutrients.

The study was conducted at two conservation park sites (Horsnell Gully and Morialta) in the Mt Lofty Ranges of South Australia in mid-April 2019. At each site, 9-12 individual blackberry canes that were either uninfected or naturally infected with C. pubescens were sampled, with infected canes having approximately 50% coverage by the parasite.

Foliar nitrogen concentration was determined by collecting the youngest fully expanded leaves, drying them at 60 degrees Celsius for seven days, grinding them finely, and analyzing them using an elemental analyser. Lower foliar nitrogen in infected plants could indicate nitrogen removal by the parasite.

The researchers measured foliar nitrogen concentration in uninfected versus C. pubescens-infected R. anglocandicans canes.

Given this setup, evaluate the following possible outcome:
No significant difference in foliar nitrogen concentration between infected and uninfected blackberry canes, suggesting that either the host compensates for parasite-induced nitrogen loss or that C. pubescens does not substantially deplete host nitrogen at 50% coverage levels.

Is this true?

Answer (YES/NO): YES